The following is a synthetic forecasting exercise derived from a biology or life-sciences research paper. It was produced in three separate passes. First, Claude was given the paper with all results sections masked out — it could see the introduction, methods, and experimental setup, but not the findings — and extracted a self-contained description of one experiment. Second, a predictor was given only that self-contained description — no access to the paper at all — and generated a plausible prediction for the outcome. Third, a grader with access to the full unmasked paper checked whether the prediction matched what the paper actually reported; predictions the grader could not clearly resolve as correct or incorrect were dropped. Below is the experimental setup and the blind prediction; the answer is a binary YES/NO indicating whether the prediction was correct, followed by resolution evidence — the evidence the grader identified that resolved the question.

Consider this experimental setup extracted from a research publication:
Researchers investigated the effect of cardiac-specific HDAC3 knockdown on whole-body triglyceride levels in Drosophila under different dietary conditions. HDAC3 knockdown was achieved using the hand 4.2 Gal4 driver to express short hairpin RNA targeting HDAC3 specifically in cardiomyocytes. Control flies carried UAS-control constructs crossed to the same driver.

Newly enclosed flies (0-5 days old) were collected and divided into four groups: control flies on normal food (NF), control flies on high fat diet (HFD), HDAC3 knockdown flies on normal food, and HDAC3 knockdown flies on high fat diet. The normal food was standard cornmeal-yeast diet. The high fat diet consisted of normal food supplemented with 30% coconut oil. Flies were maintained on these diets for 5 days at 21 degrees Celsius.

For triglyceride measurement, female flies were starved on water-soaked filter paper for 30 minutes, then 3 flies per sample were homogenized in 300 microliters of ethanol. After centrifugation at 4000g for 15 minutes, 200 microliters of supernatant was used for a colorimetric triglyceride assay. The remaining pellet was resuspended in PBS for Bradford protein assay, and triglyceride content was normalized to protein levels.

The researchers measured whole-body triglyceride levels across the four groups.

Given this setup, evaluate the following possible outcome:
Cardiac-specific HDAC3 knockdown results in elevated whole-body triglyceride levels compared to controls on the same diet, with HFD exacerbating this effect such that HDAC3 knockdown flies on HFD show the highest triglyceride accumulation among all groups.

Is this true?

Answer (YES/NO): YES